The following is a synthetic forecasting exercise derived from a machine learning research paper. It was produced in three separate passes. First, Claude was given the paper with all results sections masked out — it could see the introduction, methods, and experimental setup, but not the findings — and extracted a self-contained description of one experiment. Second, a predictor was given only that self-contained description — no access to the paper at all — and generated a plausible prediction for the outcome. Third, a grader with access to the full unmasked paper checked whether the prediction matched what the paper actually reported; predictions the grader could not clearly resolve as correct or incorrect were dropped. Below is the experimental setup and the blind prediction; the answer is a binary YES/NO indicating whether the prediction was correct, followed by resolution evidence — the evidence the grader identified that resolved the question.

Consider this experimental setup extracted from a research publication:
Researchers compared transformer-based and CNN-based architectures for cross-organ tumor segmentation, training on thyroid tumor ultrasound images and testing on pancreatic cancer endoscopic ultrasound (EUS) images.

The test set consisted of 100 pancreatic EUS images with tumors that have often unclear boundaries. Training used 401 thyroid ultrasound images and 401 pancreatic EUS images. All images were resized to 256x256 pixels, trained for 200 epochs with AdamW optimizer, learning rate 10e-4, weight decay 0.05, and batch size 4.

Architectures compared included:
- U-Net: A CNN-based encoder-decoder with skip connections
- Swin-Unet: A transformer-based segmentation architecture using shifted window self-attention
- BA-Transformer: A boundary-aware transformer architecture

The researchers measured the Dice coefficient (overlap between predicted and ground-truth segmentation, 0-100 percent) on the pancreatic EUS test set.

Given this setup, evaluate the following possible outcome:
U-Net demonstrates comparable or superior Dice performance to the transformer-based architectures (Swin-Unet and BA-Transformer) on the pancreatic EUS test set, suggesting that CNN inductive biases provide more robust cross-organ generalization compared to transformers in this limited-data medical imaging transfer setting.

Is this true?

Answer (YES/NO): YES